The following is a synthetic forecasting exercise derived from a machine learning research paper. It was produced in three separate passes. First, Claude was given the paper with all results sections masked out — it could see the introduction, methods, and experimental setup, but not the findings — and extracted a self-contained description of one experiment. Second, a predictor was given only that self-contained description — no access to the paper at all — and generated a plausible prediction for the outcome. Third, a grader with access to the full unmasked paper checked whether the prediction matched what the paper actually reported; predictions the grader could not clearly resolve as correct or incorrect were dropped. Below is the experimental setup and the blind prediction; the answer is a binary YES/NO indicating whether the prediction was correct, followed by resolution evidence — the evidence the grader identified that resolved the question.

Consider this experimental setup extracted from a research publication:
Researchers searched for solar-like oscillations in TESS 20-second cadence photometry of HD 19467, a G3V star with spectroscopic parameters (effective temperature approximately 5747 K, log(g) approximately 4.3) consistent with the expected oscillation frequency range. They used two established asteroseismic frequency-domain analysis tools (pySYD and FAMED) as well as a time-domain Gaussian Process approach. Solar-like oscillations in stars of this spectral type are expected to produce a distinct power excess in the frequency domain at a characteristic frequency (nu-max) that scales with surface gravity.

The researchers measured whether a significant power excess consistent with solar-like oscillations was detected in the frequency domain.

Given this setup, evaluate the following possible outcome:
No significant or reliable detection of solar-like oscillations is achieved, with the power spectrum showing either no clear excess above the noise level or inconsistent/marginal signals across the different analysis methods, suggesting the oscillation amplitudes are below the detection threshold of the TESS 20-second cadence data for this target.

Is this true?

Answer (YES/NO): NO